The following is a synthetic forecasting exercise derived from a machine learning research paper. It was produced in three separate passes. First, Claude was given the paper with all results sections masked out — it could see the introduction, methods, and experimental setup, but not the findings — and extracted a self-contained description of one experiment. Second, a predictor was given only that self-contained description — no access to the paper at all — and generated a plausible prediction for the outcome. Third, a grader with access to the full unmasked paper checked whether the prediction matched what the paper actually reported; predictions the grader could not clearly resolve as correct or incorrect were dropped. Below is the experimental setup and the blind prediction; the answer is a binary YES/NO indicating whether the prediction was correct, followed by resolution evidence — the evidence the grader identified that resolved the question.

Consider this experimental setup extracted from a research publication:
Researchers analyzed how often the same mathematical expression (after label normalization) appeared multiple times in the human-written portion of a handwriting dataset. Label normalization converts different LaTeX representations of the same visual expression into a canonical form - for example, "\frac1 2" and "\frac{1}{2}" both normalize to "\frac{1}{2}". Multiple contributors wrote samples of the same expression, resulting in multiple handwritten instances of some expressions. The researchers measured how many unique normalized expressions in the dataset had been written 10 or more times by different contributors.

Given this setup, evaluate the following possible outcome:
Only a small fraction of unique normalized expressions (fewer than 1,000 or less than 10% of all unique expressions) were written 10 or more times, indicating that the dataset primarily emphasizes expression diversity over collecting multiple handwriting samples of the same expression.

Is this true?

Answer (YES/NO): NO